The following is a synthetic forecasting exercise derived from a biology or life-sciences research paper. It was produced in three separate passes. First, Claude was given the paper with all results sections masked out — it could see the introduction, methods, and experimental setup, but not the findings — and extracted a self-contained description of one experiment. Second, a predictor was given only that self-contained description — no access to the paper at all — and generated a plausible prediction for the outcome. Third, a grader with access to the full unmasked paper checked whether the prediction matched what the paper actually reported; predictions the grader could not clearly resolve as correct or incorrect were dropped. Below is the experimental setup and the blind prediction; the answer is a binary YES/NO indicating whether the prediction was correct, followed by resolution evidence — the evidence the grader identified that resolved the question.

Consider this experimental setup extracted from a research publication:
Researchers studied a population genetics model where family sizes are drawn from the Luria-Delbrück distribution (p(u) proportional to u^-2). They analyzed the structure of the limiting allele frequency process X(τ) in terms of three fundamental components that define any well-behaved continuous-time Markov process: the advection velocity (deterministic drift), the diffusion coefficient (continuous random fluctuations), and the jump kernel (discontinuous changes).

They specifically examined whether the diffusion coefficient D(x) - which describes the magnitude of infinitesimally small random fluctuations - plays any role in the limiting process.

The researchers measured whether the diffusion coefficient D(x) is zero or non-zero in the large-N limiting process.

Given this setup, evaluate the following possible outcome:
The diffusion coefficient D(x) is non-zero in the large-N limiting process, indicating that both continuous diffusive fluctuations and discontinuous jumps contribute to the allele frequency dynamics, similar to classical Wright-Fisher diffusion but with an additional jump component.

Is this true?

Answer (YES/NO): NO